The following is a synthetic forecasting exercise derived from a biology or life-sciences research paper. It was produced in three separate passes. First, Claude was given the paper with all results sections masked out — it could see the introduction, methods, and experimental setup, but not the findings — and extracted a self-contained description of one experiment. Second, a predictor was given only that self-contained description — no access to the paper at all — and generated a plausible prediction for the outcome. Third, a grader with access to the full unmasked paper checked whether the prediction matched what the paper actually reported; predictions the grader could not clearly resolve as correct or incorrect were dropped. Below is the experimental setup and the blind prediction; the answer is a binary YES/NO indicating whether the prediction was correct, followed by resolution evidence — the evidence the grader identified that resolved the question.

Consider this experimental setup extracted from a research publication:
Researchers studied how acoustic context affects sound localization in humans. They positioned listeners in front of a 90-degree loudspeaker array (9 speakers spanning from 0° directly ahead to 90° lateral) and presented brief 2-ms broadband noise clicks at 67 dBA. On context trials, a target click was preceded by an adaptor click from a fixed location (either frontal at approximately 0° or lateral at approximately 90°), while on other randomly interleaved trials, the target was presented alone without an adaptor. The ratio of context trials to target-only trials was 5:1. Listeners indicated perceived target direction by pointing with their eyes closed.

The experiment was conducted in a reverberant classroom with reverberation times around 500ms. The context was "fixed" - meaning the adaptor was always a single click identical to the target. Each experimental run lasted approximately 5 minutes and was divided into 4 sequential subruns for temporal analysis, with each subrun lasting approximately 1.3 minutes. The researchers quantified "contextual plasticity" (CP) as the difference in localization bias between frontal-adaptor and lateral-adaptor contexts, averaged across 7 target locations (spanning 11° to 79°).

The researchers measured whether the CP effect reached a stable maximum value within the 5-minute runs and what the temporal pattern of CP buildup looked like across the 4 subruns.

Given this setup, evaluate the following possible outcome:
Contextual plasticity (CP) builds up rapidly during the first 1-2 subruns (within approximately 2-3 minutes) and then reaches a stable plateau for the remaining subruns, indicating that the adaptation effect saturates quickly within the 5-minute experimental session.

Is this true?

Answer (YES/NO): NO